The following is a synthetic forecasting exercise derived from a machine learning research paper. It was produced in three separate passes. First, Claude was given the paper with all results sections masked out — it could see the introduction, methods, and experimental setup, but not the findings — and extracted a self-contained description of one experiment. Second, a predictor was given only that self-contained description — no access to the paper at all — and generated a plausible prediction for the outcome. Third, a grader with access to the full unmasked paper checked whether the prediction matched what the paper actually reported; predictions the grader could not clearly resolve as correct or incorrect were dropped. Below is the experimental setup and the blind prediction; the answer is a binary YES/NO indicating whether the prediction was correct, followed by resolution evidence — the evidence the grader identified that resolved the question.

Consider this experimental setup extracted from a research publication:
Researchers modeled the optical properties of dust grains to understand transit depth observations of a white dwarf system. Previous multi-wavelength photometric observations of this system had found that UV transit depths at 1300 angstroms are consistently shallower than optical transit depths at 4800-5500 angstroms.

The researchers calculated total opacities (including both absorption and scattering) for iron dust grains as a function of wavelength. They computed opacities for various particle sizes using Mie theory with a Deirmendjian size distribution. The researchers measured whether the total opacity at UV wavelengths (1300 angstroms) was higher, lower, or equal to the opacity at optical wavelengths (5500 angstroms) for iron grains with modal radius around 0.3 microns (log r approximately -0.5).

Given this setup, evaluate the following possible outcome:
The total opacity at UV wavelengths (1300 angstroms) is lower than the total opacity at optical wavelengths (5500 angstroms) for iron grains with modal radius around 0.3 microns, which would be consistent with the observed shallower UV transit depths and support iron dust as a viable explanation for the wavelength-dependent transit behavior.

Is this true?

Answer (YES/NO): YES